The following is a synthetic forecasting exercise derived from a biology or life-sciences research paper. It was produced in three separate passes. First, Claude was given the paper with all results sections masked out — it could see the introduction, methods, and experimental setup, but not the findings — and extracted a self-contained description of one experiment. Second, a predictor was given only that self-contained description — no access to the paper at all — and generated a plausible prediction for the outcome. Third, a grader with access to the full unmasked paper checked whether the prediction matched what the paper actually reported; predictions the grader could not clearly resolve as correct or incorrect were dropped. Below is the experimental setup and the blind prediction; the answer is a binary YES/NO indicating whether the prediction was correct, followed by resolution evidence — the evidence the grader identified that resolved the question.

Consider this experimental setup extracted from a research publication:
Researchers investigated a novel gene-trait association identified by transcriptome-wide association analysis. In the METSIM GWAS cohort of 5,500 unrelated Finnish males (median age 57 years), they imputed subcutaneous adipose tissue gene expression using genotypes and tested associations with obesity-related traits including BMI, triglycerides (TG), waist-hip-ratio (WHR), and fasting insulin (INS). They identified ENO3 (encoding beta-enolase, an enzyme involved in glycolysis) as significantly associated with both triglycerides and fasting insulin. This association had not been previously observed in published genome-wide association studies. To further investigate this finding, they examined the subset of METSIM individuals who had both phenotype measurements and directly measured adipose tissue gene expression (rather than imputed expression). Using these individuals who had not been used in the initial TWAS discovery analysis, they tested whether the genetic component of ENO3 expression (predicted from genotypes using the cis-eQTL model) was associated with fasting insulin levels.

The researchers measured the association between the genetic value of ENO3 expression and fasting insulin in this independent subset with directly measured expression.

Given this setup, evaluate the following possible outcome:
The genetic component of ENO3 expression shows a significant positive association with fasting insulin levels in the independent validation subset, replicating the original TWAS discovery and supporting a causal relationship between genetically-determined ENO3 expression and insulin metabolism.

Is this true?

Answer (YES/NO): NO